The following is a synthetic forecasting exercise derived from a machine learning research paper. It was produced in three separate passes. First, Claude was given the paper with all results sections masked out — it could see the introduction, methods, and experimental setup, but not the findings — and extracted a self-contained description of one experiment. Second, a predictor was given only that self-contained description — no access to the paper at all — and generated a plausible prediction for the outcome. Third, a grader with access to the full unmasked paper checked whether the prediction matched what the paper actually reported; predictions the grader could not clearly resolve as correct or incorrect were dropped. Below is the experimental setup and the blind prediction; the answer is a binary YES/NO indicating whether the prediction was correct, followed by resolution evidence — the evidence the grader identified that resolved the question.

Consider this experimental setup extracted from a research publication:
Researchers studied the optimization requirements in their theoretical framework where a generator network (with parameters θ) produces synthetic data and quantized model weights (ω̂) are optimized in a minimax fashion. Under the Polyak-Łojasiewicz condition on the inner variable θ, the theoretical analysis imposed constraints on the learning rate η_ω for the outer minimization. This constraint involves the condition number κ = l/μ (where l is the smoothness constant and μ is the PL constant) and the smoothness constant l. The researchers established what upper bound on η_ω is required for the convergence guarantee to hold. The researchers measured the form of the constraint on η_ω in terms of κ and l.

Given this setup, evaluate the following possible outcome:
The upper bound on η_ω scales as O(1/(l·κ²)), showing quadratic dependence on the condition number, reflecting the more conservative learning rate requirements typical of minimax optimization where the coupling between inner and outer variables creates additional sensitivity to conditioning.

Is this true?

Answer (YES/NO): YES